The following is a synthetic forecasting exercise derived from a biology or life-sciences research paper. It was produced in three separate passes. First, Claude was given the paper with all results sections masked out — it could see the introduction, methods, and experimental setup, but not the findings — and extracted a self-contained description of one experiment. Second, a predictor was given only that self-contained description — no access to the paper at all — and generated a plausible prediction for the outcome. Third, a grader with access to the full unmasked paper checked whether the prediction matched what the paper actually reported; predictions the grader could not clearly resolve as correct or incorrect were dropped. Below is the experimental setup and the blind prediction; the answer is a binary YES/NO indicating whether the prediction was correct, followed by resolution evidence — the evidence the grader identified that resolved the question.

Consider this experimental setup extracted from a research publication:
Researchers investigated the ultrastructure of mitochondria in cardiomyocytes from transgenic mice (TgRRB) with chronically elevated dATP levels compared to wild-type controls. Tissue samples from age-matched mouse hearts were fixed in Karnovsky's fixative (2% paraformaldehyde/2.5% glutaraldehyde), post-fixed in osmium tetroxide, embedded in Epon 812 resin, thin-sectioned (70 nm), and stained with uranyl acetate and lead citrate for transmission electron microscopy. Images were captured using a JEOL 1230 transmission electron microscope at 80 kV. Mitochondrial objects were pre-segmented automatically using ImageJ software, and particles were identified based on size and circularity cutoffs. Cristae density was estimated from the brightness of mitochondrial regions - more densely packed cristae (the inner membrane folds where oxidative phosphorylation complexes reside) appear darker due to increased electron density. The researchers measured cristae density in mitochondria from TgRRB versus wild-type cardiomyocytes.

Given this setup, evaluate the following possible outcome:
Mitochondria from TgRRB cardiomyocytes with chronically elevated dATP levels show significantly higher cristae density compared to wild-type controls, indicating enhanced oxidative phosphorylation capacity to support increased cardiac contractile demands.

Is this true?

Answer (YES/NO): YES